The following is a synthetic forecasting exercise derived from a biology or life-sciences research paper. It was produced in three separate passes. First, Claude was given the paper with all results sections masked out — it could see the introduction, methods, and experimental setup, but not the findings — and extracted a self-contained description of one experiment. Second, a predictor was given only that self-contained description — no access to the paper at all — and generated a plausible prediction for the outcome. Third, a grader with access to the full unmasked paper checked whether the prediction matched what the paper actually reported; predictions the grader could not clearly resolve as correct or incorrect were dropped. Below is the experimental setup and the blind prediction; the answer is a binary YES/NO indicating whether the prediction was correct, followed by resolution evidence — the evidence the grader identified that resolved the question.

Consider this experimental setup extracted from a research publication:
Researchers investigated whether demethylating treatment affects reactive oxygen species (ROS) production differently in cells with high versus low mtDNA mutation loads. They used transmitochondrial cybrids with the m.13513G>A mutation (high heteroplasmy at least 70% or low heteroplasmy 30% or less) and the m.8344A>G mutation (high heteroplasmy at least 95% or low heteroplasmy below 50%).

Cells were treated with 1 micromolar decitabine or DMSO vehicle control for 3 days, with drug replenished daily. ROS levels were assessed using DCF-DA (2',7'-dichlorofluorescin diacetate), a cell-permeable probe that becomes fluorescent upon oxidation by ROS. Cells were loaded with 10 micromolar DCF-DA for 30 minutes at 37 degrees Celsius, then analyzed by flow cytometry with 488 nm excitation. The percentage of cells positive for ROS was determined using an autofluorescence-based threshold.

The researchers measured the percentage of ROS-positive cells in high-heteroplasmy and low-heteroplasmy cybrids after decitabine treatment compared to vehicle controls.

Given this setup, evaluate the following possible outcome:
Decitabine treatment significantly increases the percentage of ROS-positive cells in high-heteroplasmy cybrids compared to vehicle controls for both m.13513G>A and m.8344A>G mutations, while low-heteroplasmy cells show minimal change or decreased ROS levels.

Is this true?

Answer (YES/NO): NO